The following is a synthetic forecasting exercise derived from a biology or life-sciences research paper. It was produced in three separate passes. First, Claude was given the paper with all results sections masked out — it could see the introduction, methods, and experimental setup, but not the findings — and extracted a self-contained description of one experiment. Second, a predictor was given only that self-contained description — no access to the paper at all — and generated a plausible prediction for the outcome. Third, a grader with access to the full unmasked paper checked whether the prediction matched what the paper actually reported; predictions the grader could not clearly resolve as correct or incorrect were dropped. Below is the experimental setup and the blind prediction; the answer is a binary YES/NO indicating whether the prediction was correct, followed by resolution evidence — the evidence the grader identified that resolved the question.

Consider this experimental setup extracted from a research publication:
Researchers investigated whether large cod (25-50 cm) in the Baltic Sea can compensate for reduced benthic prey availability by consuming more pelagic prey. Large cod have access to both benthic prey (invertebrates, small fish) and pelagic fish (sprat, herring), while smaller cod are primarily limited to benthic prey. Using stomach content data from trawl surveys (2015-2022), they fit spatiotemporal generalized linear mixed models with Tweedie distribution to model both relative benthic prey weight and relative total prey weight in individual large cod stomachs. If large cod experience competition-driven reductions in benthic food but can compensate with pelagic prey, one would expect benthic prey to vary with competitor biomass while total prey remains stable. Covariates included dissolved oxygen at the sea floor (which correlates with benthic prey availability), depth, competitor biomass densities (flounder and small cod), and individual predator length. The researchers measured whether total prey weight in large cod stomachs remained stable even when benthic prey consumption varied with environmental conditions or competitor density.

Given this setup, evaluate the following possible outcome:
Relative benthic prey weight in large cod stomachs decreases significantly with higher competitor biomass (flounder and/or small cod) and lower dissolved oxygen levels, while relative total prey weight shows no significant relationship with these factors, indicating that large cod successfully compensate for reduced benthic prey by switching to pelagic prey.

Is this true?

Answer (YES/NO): NO